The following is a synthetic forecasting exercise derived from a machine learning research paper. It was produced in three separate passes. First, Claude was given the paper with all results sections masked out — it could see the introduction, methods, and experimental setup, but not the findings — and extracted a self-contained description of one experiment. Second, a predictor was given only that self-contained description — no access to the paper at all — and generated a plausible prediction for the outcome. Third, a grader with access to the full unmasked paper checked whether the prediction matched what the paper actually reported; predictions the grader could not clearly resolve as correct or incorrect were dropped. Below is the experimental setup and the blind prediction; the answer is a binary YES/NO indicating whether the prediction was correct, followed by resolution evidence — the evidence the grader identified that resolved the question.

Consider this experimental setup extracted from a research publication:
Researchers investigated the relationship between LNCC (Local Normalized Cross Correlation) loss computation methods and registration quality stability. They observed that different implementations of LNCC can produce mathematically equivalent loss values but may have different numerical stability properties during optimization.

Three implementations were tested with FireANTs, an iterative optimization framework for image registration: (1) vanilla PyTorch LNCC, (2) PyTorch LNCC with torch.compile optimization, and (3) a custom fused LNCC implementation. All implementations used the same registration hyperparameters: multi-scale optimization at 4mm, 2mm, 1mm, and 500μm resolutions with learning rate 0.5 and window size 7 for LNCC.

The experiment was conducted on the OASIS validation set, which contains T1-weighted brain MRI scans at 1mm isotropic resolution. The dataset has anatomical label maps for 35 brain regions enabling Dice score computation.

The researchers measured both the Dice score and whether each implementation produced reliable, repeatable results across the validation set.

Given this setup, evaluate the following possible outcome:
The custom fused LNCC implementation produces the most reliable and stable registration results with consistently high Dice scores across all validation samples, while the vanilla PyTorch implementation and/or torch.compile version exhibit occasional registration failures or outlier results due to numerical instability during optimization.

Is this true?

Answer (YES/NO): NO